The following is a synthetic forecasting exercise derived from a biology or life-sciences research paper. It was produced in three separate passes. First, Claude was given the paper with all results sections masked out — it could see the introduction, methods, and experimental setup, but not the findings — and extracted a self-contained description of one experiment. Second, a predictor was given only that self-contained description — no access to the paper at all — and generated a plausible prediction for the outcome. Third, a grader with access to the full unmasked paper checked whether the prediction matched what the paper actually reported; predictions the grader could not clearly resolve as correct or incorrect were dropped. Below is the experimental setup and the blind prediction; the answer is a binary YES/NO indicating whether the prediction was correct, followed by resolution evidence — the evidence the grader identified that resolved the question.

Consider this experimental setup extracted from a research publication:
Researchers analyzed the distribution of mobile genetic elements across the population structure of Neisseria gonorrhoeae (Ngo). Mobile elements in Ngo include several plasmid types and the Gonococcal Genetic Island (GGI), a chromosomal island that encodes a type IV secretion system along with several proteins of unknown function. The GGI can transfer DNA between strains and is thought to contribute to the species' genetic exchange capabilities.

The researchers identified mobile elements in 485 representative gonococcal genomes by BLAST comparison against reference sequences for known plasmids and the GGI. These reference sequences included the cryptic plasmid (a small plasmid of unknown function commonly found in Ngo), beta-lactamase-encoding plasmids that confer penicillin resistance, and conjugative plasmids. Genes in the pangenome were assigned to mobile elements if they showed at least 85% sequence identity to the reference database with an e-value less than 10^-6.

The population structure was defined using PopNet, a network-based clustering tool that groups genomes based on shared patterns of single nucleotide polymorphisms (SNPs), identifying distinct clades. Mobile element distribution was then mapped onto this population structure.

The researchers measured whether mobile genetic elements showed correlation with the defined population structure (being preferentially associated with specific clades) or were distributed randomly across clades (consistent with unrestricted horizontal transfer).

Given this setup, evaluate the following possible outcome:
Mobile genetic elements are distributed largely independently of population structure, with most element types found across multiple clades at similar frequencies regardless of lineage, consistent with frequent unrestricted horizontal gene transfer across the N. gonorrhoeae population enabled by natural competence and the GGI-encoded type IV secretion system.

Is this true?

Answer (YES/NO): NO